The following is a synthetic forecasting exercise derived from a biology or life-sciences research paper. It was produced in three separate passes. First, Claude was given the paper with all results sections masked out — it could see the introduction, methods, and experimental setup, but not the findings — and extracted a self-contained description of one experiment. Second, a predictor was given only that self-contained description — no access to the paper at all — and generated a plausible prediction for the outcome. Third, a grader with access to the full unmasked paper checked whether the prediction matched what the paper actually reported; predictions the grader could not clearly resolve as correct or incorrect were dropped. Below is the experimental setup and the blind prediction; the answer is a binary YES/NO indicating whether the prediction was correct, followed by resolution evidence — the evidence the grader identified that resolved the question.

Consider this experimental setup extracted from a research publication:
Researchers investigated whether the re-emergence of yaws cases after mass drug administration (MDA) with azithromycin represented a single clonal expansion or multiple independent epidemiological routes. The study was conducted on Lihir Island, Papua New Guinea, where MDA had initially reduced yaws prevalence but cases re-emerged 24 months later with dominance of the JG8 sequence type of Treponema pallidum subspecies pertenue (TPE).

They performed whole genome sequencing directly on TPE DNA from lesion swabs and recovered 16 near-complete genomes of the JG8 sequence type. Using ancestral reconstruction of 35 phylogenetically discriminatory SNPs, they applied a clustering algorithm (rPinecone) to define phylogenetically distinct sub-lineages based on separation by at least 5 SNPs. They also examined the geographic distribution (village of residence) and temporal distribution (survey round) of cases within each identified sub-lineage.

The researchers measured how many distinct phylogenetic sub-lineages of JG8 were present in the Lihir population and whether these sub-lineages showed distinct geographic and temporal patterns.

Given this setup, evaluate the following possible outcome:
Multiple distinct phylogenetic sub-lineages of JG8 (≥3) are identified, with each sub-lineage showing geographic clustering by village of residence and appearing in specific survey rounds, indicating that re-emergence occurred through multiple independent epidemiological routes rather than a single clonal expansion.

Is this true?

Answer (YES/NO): NO